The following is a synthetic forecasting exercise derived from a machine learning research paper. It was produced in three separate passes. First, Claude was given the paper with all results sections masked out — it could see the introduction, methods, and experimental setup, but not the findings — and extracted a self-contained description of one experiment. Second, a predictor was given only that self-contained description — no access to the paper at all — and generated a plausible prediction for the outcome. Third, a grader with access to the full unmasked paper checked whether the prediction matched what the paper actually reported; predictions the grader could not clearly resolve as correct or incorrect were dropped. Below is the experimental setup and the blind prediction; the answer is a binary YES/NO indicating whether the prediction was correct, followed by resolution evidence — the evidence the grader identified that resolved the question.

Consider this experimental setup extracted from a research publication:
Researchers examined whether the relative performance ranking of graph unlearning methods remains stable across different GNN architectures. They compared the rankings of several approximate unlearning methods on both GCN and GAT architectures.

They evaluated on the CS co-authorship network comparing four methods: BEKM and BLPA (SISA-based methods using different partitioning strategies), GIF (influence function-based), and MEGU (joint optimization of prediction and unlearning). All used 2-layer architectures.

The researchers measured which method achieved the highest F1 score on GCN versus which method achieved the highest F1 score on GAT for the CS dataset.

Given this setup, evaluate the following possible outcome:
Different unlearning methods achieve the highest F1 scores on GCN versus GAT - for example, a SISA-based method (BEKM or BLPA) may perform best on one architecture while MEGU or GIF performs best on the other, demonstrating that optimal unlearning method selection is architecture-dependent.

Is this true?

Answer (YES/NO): YES